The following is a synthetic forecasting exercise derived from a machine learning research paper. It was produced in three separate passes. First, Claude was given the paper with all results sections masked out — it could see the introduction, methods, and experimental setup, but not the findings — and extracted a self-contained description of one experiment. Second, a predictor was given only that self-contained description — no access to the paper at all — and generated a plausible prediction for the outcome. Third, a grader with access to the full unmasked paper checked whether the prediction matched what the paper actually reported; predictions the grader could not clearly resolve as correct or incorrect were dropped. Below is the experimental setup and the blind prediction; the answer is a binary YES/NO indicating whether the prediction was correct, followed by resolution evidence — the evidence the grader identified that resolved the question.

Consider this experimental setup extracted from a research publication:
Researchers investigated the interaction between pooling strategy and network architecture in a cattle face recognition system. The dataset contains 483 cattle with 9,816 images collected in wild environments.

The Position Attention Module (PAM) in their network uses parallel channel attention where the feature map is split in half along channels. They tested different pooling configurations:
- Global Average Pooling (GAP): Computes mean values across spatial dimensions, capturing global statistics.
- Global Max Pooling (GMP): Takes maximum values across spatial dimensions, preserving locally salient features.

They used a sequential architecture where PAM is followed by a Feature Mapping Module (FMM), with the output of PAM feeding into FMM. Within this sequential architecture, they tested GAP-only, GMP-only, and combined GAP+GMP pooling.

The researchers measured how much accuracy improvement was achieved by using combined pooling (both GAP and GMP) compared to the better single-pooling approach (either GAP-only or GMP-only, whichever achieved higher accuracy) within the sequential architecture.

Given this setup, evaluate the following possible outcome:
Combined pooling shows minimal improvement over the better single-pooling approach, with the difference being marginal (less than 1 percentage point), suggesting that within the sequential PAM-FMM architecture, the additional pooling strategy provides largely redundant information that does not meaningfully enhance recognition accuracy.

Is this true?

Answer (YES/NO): NO